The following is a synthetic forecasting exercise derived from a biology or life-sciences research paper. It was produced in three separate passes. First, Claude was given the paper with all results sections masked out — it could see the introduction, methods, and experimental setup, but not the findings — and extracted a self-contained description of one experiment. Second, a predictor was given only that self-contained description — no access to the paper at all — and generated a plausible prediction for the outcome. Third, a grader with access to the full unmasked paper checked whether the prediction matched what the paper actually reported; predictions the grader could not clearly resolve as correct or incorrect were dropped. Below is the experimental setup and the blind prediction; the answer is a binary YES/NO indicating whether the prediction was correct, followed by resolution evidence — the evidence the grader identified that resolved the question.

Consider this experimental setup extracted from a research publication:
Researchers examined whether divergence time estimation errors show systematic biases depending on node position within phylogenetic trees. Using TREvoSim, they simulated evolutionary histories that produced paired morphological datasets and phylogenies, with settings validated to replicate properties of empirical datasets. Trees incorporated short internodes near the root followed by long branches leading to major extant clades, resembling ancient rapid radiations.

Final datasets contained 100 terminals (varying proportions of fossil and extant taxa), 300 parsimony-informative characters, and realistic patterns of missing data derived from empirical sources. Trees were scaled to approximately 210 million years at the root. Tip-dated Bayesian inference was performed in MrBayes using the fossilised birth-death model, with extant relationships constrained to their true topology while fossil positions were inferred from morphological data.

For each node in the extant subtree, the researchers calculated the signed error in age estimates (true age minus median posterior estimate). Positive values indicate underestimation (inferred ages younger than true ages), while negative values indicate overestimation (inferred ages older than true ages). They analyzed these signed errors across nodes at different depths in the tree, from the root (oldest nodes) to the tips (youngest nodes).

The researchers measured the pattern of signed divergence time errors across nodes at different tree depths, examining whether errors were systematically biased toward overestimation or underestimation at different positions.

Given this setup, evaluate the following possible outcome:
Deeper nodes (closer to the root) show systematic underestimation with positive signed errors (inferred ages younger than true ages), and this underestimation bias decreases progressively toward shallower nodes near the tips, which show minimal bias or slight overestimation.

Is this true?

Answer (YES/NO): NO